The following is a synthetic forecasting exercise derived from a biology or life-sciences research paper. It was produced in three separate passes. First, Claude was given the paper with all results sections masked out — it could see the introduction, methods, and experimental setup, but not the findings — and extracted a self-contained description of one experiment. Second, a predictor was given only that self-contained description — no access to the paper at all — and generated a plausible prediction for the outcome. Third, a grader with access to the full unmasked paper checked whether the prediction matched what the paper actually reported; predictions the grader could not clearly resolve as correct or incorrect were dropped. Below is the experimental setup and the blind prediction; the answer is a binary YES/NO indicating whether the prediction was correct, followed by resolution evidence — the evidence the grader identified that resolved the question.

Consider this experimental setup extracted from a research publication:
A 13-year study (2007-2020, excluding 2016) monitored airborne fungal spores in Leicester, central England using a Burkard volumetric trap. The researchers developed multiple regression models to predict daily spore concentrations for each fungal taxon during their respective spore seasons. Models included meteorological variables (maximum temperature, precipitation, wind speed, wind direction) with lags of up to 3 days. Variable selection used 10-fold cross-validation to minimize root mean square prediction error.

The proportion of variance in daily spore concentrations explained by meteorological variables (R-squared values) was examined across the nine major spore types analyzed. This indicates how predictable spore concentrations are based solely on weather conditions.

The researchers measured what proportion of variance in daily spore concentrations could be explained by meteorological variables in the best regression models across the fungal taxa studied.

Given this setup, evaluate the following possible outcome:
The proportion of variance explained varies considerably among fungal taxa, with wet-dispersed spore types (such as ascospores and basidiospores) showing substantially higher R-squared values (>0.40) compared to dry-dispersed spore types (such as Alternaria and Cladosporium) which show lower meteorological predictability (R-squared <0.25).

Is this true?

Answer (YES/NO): NO